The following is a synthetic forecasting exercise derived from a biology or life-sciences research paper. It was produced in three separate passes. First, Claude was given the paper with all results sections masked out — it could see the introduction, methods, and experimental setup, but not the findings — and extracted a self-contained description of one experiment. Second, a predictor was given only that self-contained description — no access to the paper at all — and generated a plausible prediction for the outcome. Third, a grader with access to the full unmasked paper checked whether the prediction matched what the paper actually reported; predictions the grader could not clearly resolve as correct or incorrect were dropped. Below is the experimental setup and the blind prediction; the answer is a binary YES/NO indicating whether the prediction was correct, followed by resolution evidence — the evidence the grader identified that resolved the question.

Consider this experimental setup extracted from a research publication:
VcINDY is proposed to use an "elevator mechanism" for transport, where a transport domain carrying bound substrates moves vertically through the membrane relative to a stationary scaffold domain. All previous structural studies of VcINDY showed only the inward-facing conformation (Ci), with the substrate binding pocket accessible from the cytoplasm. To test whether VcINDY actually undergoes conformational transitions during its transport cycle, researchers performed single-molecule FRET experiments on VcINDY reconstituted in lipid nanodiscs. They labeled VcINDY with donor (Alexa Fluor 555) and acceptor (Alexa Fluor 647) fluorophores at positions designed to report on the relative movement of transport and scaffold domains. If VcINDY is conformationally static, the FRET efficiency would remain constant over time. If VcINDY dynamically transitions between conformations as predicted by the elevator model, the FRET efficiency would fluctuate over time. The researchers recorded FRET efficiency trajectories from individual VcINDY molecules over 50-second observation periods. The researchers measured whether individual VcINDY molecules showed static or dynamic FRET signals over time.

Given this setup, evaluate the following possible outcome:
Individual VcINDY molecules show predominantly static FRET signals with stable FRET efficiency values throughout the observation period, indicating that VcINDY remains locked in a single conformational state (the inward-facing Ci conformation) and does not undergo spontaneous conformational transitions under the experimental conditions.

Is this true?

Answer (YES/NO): NO